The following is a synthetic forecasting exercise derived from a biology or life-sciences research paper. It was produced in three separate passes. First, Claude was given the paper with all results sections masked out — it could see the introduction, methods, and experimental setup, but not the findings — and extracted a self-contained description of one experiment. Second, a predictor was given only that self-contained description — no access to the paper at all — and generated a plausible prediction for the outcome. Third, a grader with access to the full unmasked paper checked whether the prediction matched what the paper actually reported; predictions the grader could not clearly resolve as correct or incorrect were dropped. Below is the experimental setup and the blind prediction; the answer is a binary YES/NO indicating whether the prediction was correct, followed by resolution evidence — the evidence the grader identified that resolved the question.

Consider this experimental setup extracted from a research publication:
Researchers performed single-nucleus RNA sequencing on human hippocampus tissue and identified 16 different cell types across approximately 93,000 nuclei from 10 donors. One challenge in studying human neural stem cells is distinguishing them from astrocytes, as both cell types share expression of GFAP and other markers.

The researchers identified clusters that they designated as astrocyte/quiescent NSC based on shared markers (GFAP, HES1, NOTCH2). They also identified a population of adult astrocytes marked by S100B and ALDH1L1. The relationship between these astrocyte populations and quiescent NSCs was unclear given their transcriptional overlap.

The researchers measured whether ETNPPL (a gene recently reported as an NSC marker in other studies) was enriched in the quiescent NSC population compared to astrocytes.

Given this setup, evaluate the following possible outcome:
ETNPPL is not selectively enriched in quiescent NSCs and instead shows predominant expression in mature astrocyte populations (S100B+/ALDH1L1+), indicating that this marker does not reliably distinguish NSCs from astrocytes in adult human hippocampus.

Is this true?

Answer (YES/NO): NO